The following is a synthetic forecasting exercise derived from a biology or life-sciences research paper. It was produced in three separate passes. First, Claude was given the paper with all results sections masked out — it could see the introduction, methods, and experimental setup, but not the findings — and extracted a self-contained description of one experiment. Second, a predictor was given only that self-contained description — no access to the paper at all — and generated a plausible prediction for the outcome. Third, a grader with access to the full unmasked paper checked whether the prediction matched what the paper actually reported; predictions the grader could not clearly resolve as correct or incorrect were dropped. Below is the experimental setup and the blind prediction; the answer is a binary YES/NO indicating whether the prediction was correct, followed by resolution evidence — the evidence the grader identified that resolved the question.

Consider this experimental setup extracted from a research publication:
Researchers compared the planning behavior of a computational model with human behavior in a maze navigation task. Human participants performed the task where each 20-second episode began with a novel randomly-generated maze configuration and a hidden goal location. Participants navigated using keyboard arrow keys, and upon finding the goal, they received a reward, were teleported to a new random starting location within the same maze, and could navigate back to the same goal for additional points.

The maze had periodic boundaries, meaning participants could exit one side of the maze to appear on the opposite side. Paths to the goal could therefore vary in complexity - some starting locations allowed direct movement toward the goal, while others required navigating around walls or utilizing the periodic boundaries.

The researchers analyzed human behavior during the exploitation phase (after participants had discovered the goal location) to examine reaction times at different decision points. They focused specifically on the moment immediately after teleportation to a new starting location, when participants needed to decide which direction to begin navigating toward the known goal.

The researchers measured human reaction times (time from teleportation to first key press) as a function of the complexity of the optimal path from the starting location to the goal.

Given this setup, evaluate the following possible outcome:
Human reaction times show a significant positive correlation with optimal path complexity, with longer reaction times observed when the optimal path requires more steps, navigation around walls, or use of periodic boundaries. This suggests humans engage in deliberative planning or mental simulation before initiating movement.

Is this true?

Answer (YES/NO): YES